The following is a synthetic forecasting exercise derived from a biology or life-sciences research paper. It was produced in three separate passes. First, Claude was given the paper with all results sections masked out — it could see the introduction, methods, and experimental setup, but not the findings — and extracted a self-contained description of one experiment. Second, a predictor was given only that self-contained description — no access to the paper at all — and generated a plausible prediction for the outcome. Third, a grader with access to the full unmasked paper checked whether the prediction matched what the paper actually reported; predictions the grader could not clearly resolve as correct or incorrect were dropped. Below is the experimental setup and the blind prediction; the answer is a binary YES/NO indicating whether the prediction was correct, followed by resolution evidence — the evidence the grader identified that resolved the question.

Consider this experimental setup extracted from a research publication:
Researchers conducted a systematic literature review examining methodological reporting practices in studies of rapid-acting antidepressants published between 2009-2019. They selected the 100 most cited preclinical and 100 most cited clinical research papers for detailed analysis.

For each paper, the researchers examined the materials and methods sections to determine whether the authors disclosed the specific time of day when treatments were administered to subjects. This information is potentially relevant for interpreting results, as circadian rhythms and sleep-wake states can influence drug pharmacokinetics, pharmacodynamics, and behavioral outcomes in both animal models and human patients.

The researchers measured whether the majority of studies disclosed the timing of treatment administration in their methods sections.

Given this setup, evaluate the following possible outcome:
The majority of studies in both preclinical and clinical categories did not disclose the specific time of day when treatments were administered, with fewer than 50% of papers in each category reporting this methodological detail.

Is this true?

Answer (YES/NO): YES